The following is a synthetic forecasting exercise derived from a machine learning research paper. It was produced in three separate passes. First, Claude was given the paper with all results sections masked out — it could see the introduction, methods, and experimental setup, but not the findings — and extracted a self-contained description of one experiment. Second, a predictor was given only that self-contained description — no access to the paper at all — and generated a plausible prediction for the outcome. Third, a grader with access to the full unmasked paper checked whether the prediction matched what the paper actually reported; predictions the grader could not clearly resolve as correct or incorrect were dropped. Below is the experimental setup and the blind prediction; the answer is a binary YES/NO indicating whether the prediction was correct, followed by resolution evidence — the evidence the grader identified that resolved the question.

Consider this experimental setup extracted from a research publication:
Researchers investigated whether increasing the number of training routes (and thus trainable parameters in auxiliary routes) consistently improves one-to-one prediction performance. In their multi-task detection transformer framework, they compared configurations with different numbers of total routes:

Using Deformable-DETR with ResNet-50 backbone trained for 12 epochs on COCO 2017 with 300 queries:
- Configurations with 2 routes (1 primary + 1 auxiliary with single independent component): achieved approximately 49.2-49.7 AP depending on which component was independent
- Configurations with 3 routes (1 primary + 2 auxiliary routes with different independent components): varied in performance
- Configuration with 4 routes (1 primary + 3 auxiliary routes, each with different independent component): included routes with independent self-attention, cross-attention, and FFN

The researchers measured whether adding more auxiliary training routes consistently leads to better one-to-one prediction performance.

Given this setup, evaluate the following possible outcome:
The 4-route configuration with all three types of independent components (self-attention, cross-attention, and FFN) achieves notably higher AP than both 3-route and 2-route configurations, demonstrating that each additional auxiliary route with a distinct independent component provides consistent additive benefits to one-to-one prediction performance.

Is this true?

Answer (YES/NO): NO